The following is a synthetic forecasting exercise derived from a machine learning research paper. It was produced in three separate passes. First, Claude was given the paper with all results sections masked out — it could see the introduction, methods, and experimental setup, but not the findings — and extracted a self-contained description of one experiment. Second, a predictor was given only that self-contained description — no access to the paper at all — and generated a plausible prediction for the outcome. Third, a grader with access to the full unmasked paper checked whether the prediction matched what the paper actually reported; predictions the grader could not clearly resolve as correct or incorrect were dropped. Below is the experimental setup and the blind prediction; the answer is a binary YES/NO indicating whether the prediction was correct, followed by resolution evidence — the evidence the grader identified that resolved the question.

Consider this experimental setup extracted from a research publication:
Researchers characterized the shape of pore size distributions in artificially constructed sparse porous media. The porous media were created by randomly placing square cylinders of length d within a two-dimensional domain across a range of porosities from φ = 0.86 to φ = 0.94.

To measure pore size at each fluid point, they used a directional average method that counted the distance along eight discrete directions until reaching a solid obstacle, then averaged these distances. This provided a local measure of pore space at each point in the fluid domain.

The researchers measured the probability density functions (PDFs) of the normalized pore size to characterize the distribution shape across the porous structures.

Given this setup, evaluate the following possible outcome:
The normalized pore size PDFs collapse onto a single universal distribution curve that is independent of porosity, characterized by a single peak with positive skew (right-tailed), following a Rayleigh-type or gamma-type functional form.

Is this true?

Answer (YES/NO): NO